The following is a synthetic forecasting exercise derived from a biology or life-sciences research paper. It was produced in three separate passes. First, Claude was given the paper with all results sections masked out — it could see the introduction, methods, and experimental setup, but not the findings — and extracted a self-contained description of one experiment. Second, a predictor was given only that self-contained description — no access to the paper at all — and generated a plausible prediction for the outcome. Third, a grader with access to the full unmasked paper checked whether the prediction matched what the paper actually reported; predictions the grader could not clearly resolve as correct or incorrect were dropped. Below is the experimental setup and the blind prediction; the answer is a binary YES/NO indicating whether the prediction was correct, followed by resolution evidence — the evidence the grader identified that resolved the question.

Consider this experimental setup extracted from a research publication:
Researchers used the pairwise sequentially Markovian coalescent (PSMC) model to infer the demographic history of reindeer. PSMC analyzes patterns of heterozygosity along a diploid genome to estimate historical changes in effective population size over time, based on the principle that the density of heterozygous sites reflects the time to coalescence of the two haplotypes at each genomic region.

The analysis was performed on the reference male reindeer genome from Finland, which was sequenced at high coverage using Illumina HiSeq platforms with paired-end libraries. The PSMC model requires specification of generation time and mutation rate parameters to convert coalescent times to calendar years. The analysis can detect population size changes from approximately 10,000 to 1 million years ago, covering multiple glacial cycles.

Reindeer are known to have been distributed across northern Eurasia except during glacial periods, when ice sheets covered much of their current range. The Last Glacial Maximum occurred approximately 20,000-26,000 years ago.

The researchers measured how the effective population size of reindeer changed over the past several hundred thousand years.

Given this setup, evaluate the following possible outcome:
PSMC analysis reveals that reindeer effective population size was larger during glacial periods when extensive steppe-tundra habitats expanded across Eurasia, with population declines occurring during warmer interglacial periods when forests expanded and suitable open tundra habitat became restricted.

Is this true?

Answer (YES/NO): YES